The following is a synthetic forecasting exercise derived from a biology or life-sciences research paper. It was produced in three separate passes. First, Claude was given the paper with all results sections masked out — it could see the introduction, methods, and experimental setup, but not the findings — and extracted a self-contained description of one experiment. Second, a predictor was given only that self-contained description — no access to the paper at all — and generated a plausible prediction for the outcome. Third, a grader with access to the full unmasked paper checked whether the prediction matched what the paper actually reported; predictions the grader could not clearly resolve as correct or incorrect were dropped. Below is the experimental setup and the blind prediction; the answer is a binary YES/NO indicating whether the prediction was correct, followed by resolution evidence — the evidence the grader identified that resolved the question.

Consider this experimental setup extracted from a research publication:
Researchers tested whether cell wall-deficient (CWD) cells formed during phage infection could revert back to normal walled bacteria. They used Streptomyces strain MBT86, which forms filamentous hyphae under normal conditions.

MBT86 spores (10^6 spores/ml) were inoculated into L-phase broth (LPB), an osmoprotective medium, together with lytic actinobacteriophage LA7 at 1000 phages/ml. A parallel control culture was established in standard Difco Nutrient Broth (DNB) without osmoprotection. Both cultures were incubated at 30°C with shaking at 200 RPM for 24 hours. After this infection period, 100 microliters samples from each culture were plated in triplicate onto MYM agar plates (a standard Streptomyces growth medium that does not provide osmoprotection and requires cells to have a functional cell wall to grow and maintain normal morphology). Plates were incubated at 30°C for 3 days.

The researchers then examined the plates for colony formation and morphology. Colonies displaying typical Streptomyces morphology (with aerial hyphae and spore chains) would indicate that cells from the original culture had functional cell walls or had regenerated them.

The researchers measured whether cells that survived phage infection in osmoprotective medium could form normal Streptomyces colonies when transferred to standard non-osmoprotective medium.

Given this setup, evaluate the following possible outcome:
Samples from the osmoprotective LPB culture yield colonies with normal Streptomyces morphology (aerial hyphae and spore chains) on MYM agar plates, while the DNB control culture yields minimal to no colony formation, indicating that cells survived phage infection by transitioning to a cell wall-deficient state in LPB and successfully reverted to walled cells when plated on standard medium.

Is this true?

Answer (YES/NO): YES